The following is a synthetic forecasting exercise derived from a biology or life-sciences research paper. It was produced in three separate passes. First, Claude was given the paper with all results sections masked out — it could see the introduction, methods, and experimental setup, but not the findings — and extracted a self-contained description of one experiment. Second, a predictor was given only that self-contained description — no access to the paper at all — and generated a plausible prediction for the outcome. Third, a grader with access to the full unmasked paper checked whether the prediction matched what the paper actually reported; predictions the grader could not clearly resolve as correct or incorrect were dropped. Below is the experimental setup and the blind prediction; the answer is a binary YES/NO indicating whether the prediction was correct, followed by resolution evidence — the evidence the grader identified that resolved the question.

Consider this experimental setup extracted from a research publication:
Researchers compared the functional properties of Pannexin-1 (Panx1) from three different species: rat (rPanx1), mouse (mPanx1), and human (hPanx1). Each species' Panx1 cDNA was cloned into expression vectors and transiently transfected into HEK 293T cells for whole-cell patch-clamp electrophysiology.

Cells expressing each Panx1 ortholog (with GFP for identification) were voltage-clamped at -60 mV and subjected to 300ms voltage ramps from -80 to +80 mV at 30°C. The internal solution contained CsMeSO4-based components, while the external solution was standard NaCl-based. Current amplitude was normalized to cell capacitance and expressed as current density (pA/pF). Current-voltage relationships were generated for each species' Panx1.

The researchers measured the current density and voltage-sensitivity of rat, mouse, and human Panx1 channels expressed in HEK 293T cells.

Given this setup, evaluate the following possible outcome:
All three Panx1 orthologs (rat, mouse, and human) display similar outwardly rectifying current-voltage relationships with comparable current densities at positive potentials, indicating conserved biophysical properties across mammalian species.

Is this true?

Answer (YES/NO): NO